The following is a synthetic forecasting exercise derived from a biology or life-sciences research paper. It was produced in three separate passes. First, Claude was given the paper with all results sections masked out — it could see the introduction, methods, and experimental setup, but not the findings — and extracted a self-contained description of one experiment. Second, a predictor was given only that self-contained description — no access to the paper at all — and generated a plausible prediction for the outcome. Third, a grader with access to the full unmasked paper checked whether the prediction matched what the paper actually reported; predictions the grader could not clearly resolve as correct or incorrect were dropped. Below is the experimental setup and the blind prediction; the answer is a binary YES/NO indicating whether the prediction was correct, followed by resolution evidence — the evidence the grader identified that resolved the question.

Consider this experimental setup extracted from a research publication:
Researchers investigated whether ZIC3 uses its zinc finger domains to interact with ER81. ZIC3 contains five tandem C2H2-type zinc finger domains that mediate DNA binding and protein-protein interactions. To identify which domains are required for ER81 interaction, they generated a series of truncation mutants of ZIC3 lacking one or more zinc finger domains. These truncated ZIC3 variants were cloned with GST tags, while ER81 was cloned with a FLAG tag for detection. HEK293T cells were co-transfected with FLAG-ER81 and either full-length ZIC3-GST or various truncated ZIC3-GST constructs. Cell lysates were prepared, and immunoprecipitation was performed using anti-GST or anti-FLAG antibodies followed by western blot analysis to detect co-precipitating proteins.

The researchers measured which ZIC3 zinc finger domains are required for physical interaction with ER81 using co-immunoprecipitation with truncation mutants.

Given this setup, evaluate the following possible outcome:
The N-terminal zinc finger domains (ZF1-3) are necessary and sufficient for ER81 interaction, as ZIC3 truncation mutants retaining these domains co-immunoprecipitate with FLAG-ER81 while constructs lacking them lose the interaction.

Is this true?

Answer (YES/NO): NO